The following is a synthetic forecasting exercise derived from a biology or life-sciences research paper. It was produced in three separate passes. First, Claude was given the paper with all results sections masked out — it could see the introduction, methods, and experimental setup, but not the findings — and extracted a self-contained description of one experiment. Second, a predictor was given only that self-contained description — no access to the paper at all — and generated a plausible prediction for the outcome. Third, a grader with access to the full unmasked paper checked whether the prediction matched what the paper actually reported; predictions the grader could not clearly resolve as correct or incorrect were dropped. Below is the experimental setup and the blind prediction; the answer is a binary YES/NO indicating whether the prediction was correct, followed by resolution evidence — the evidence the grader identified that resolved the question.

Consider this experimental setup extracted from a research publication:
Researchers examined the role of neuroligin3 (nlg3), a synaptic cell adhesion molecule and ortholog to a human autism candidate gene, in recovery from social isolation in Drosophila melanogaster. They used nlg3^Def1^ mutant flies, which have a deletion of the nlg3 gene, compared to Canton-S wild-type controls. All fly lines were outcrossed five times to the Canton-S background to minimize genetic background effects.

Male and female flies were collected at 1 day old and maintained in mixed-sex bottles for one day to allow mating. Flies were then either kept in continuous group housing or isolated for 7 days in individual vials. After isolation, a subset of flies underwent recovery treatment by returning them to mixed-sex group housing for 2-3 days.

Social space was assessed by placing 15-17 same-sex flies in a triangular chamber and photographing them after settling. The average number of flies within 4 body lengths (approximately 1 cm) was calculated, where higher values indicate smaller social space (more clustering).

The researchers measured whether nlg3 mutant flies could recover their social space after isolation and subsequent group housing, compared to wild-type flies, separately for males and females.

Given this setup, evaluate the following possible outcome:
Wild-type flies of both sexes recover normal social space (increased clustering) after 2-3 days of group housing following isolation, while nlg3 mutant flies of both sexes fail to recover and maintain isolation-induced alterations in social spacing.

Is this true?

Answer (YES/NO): NO